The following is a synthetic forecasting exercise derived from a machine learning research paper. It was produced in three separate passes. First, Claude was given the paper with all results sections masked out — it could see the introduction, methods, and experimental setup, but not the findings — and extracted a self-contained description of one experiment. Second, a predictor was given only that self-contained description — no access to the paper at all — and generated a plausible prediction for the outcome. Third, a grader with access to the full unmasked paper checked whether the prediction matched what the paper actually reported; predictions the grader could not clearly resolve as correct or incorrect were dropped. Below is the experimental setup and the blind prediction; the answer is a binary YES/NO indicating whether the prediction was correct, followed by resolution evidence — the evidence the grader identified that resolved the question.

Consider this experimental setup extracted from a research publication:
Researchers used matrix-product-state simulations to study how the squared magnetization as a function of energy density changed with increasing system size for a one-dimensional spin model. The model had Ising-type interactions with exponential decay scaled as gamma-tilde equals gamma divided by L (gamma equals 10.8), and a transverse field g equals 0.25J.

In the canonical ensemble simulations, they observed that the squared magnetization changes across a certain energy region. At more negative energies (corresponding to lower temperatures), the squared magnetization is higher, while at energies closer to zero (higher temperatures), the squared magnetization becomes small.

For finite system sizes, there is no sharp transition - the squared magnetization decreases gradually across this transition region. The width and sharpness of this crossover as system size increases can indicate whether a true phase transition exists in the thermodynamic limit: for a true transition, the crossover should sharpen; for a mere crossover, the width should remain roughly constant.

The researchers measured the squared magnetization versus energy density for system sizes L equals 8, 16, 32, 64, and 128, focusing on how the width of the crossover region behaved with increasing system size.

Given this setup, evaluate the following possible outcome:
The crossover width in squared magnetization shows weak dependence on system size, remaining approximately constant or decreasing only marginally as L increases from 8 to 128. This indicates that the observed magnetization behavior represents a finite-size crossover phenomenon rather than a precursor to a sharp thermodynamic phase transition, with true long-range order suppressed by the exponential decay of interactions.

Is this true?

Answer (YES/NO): NO